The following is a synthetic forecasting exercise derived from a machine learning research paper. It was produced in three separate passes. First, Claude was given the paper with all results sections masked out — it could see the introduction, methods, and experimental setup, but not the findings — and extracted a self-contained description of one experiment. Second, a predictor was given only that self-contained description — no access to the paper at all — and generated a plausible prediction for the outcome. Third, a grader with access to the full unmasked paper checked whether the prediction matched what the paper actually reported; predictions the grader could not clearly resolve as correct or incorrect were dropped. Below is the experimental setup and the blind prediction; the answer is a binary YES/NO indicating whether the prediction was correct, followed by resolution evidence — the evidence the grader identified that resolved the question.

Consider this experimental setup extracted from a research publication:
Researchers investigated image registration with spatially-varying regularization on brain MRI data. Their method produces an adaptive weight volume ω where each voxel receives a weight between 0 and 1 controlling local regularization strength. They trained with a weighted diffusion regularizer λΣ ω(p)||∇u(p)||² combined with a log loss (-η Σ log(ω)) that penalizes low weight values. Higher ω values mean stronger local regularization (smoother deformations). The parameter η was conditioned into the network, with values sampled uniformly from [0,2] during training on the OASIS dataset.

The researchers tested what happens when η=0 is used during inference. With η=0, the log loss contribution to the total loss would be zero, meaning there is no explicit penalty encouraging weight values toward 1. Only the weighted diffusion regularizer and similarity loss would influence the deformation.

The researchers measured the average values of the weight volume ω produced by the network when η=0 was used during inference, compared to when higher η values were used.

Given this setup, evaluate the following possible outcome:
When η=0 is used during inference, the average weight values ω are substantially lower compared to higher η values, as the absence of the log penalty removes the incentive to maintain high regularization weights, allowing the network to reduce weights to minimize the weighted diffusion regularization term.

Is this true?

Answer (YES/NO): YES